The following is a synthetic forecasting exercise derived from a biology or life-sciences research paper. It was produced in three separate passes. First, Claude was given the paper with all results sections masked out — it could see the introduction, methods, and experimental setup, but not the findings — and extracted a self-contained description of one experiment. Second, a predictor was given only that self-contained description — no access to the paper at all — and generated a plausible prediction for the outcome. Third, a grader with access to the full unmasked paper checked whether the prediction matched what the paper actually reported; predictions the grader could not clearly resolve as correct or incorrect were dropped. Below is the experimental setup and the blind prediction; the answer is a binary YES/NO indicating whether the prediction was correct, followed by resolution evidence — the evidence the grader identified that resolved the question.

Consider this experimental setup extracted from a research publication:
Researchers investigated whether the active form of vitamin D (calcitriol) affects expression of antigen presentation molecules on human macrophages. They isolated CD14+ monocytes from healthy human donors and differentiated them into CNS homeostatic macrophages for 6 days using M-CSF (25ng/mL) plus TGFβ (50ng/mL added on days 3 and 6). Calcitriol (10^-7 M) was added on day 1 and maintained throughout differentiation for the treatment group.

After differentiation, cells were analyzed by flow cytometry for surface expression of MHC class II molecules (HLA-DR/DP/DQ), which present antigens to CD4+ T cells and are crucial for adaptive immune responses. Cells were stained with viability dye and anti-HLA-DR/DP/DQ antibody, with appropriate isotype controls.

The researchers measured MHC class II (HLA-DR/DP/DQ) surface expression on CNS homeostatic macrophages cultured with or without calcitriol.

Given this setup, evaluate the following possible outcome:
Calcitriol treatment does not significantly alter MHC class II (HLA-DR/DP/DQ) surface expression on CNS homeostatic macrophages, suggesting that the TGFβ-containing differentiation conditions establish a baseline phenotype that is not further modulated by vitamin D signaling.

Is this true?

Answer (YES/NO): NO